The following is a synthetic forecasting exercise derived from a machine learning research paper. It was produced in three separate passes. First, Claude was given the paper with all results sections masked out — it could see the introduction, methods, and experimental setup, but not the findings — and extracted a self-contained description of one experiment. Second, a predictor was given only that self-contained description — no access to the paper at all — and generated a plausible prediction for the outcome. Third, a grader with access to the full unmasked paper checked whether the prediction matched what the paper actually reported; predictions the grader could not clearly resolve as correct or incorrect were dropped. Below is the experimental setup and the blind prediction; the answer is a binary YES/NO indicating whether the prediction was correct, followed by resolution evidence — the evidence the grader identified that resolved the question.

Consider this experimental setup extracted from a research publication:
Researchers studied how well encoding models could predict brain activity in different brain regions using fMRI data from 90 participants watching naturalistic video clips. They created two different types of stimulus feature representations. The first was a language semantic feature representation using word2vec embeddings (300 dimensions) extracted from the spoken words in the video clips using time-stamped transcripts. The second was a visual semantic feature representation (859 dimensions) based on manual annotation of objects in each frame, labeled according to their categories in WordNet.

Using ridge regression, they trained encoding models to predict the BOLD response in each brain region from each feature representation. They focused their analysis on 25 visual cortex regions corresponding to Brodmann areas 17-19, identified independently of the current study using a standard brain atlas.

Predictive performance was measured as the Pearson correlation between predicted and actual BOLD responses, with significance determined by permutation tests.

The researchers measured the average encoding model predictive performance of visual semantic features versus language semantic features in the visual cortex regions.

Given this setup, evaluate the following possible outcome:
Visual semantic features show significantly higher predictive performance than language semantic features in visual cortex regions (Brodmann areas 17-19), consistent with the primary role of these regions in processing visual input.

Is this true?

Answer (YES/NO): YES